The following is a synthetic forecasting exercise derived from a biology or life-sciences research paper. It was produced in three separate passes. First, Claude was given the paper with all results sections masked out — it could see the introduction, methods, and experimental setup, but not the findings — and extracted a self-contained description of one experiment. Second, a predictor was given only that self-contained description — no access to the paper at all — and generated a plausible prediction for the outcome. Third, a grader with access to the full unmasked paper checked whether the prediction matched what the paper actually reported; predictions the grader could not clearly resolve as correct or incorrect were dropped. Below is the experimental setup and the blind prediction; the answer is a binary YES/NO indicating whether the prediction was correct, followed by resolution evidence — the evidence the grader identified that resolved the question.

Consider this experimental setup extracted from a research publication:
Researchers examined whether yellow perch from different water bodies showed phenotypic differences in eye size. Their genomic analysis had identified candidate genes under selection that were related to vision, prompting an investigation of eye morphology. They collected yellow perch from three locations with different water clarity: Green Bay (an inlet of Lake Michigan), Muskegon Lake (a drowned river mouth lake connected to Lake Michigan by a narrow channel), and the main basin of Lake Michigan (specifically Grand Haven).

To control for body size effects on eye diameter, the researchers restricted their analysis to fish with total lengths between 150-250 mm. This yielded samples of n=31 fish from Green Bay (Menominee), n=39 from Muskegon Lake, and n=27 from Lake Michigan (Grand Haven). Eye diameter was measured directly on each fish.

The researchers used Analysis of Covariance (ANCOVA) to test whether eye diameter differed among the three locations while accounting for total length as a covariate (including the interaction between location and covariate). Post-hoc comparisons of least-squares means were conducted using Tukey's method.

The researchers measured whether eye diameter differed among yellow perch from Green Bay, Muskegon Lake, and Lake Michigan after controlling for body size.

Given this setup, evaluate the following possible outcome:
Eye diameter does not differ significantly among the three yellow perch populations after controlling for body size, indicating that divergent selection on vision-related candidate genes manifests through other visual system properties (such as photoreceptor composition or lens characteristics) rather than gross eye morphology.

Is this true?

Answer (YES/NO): NO